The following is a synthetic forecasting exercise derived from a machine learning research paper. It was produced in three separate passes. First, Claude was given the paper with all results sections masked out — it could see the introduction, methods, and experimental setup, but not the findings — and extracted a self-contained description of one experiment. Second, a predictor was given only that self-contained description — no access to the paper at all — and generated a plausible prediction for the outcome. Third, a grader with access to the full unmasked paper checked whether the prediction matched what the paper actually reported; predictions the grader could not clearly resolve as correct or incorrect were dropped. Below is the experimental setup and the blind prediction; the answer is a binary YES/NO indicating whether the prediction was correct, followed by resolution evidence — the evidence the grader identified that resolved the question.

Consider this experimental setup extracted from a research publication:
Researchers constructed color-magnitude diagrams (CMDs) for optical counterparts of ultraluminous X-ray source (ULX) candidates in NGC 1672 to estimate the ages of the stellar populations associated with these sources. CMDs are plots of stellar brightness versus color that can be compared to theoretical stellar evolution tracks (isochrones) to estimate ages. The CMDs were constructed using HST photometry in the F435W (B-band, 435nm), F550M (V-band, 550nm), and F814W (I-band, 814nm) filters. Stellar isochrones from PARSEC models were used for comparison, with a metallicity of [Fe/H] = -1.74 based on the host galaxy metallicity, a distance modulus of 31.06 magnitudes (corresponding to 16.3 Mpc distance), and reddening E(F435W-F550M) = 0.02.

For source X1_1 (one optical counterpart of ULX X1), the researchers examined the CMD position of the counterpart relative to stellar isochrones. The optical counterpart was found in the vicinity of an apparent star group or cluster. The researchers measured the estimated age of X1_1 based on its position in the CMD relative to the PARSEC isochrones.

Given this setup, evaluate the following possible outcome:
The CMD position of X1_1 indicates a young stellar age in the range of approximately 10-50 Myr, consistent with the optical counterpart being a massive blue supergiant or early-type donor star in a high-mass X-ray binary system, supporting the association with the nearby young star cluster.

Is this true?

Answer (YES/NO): YES